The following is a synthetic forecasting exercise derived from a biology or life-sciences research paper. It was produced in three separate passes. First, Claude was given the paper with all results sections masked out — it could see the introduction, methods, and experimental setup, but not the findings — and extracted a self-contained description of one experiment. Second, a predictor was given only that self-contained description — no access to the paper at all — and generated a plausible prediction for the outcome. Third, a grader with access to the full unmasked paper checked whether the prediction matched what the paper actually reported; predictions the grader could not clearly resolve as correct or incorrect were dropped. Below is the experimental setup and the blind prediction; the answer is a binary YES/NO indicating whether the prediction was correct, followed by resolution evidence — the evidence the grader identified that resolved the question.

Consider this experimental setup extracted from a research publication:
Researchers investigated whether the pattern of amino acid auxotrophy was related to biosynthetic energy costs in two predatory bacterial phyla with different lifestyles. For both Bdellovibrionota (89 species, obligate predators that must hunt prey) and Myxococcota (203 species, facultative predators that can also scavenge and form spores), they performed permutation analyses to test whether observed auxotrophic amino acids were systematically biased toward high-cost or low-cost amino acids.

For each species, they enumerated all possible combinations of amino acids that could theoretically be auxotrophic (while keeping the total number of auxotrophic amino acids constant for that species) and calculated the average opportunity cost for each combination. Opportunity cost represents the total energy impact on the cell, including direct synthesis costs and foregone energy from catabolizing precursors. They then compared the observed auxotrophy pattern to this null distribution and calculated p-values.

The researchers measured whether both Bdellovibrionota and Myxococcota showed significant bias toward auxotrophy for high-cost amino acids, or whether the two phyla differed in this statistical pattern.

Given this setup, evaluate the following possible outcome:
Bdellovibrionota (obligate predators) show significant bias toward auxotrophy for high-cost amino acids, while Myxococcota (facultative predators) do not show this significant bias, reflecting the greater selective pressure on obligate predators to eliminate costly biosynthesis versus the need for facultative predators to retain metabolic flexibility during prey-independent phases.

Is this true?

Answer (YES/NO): YES